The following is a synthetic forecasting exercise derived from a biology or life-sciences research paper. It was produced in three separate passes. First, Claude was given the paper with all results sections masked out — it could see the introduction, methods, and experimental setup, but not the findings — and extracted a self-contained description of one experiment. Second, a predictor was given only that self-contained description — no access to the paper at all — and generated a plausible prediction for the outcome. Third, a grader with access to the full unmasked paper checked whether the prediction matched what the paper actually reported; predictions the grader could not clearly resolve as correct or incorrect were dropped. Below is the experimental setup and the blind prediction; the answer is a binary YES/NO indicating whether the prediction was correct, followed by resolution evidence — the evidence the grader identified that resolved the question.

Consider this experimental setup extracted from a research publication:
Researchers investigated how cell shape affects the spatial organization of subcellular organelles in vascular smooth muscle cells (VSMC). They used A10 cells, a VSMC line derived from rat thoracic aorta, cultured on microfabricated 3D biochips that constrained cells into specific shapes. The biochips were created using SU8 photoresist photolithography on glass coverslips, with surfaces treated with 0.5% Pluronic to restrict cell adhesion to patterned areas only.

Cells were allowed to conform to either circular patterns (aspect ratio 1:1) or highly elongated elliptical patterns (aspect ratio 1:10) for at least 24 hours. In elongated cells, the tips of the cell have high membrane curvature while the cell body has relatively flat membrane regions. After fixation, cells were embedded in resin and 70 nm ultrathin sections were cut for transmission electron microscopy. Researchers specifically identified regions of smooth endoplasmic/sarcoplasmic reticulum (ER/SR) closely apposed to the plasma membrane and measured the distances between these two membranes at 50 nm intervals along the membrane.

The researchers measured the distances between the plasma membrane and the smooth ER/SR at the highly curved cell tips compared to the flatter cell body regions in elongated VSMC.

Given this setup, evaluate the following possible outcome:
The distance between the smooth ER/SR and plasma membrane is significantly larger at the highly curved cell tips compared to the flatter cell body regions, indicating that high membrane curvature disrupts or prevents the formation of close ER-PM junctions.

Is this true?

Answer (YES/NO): YES